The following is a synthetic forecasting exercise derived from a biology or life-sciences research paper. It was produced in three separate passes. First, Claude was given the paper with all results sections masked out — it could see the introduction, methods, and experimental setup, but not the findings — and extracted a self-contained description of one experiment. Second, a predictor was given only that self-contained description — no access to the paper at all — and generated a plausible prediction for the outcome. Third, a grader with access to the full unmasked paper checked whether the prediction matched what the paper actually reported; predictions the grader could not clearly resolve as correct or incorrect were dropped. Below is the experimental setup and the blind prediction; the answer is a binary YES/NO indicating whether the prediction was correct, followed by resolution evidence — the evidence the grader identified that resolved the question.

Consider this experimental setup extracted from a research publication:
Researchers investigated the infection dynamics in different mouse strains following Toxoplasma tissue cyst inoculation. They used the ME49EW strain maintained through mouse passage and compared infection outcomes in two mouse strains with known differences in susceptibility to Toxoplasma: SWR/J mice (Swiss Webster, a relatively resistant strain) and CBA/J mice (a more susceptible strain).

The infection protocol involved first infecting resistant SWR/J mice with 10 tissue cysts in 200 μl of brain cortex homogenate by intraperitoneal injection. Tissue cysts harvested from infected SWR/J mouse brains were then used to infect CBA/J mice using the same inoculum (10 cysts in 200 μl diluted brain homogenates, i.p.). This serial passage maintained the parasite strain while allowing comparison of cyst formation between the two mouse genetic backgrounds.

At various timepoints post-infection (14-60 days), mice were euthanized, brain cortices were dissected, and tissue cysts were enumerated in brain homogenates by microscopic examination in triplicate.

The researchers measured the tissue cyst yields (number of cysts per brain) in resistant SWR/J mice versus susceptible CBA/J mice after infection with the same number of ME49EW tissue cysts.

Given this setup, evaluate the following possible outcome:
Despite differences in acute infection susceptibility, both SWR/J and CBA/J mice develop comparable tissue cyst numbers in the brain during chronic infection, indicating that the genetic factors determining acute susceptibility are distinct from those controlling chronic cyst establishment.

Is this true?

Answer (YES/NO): NO